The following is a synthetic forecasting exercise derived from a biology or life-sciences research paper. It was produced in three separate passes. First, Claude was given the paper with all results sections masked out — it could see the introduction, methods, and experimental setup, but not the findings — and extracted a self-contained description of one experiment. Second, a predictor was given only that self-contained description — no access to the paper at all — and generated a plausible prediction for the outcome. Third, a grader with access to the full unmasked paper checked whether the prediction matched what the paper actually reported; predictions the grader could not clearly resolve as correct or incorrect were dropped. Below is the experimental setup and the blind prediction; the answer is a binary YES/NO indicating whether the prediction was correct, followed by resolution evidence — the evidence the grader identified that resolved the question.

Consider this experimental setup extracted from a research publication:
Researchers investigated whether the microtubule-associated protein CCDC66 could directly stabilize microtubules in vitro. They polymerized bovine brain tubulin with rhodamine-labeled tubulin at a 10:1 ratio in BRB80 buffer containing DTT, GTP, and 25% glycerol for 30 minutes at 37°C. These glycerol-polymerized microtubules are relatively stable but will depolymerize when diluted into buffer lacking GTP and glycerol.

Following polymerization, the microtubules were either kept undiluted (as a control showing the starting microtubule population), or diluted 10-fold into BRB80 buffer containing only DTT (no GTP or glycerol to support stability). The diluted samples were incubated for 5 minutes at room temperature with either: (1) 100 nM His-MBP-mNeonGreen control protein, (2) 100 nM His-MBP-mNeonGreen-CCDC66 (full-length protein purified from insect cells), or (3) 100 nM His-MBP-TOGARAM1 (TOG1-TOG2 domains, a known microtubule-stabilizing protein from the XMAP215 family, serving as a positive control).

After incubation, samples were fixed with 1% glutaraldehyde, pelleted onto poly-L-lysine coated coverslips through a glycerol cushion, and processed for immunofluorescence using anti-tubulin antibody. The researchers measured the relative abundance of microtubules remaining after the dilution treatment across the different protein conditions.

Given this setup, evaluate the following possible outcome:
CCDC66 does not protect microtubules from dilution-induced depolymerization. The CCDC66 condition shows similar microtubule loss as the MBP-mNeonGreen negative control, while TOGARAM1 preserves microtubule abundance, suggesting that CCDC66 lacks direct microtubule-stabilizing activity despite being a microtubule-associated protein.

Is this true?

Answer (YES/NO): NO